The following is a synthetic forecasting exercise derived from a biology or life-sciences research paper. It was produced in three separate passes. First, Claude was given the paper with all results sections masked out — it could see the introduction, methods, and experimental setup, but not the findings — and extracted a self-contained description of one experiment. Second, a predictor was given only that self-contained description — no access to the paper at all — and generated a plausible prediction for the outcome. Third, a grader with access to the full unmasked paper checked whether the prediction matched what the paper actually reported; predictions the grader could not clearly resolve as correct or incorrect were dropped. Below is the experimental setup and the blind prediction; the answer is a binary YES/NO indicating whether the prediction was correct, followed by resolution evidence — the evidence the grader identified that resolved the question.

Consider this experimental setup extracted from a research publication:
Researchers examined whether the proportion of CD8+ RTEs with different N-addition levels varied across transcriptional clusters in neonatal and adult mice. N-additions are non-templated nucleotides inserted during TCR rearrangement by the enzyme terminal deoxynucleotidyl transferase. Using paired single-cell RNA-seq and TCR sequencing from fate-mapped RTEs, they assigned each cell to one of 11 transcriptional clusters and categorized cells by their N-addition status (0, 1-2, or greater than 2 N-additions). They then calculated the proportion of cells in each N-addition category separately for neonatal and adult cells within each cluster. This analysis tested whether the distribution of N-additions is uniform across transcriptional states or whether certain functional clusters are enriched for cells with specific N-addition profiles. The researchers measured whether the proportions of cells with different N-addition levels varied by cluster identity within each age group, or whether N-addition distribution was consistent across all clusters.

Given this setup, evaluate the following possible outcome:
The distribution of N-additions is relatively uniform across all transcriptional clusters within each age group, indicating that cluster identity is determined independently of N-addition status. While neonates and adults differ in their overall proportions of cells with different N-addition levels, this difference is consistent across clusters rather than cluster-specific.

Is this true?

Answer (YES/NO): NO